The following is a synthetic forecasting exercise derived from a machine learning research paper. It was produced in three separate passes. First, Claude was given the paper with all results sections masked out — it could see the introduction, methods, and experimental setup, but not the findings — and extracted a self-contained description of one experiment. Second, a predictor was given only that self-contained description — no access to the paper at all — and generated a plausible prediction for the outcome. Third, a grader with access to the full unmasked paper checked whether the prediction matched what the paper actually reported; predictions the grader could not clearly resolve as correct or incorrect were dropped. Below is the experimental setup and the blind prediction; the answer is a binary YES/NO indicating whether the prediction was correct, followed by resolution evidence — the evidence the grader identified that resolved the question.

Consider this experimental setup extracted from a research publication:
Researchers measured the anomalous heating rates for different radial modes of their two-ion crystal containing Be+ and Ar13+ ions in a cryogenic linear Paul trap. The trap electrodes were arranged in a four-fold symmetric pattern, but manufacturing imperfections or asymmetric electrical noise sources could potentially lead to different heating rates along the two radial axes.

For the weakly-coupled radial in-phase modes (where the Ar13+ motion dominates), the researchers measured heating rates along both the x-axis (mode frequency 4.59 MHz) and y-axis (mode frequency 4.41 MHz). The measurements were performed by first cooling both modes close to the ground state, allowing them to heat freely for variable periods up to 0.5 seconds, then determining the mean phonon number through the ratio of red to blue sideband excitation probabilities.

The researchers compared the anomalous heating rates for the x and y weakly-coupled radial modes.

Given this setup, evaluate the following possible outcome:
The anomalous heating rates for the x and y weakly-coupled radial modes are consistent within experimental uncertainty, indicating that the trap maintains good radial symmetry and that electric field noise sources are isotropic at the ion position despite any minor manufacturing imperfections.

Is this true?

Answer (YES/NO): NO